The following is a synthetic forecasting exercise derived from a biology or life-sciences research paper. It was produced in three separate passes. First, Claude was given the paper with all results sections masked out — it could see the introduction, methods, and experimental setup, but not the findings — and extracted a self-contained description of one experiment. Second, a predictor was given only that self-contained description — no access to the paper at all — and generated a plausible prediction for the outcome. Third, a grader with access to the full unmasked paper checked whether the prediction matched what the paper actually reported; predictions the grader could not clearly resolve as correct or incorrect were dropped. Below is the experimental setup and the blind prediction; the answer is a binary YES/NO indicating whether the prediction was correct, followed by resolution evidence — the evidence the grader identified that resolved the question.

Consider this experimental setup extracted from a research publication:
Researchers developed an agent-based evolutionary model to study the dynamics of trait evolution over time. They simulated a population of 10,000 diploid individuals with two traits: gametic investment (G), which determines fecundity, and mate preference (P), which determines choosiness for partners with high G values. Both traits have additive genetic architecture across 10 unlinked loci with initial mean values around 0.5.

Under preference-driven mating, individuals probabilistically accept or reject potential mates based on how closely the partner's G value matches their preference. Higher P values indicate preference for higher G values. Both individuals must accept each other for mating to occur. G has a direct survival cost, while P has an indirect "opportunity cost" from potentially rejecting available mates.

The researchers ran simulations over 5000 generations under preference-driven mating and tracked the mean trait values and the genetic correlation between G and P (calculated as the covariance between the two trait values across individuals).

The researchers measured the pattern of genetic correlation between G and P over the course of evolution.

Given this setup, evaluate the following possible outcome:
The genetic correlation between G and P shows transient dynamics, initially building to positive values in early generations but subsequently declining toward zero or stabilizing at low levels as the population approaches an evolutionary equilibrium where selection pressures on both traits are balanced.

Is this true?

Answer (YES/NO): NO